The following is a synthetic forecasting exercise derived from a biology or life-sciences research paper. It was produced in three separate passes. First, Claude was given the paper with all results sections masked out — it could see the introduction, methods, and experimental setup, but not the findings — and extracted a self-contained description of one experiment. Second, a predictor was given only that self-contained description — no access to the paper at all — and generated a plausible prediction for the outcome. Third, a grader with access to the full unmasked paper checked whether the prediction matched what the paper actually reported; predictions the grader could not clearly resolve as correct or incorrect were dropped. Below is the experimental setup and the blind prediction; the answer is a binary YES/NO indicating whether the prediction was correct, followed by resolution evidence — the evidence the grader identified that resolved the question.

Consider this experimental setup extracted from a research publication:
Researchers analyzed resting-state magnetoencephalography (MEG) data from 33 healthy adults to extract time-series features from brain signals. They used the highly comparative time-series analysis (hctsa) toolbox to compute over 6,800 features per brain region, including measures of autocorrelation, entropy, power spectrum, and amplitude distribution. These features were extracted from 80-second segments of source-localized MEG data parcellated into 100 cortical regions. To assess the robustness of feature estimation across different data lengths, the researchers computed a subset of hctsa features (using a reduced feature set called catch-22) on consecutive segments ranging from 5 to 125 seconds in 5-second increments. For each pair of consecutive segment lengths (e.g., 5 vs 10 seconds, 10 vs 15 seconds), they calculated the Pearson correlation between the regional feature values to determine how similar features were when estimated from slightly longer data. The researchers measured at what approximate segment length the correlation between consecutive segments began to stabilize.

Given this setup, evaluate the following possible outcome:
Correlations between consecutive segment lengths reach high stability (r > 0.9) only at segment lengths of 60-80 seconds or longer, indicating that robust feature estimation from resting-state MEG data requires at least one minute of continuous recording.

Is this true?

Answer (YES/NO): NO